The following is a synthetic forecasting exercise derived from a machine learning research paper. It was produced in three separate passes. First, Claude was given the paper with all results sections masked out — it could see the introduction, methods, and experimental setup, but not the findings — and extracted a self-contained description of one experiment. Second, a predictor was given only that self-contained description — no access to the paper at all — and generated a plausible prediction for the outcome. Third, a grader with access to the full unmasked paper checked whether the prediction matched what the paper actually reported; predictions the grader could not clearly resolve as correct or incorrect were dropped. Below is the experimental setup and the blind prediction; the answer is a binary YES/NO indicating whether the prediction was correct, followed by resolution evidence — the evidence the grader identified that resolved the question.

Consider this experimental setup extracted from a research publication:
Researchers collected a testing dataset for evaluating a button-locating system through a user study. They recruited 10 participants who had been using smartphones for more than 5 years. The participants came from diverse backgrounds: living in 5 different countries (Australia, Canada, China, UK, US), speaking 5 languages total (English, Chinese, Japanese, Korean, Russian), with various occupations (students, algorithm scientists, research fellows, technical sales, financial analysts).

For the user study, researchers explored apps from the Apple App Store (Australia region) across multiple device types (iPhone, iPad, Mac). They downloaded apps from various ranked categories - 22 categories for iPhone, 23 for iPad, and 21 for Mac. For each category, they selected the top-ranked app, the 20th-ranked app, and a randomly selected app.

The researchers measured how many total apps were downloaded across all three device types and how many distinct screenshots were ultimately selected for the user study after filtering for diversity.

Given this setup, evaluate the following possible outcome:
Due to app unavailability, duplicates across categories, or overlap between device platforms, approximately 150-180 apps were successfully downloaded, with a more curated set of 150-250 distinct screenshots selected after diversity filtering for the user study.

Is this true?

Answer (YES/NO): NO